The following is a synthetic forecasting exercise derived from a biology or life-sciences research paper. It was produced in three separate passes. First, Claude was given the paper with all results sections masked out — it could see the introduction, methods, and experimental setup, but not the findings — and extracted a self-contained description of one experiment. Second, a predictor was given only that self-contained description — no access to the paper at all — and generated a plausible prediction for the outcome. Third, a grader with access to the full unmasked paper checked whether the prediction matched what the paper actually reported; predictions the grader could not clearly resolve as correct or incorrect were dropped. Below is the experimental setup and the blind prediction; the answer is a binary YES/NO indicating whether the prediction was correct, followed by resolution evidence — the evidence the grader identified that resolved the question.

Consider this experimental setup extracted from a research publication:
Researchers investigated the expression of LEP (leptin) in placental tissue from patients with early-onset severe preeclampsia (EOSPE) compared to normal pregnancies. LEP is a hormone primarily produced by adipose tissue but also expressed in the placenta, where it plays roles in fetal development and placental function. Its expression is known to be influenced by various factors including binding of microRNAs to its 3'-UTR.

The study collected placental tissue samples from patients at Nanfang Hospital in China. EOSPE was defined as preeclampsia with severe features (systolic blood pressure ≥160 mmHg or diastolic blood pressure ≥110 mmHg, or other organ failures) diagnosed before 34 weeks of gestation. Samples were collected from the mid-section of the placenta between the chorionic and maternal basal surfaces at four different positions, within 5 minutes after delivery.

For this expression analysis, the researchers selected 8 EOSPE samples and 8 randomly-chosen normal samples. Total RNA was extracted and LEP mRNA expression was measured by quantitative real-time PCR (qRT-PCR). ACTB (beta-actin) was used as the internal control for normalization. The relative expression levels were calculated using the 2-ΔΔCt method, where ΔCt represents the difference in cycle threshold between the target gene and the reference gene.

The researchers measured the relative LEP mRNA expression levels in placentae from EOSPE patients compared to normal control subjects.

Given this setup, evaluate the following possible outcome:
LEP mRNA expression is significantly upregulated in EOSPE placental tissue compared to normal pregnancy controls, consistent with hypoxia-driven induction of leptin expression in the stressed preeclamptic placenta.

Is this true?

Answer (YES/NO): YES